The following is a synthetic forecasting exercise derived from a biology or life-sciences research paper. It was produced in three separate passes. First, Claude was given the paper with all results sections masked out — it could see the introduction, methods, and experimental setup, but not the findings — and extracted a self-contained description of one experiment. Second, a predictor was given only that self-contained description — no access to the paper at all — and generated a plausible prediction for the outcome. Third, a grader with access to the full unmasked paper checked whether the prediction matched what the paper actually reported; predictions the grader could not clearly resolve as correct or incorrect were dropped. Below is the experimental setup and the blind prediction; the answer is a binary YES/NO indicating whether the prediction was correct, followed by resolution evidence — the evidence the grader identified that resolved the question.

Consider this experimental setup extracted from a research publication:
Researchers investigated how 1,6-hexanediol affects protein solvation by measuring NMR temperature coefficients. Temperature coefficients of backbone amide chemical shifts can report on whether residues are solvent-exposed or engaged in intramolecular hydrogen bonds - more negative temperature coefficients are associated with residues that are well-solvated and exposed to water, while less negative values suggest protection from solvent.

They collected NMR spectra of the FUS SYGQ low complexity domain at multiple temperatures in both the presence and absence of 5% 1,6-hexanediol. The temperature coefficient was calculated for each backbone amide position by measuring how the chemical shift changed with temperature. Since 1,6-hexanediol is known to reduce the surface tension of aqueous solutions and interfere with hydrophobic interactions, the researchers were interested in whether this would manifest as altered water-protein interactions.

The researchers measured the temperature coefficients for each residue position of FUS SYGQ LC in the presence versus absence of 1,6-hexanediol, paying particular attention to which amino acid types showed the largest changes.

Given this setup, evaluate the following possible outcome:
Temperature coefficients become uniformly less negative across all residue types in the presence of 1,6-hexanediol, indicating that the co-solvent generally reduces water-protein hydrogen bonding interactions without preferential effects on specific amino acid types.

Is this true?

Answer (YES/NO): NO